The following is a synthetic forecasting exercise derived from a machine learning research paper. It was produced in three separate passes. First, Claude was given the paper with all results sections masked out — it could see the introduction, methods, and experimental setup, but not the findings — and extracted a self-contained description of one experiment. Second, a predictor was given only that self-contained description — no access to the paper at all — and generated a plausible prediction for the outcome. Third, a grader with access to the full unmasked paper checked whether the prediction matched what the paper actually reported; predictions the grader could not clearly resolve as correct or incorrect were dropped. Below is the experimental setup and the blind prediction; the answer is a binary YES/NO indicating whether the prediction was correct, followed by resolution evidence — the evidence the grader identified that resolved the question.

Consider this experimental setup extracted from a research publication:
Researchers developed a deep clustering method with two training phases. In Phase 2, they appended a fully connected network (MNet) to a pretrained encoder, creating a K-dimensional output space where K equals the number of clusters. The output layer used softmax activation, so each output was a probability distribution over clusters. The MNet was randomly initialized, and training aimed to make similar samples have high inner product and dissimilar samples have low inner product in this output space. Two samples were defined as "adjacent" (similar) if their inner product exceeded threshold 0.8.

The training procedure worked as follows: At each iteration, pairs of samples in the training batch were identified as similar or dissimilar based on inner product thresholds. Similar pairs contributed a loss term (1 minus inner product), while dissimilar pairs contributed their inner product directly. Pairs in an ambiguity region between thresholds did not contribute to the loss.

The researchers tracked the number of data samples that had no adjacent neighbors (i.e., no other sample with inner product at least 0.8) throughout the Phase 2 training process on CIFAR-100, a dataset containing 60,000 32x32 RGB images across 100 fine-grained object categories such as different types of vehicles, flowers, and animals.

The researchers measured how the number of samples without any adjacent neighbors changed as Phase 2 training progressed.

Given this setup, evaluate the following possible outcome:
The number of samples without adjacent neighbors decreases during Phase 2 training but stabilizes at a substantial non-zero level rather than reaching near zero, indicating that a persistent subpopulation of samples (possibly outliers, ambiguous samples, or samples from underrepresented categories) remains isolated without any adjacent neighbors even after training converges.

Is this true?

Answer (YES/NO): NO